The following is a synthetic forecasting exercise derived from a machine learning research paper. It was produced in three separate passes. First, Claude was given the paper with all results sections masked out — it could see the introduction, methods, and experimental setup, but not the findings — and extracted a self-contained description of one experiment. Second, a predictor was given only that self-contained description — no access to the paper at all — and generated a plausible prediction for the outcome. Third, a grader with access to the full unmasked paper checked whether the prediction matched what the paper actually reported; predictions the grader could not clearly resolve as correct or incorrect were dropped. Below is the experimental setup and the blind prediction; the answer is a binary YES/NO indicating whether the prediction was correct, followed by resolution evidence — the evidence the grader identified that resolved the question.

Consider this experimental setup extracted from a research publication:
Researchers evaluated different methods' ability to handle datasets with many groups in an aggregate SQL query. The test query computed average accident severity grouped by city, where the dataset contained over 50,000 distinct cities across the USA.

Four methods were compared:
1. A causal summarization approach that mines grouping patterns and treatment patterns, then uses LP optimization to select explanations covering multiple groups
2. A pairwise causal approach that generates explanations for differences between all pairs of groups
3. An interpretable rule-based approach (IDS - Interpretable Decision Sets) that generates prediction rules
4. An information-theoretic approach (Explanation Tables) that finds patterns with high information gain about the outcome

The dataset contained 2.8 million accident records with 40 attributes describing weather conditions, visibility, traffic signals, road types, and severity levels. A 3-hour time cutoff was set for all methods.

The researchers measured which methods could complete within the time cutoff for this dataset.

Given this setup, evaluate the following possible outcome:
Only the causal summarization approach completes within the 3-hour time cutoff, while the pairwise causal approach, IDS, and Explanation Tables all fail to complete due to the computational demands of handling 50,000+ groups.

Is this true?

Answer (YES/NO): YES